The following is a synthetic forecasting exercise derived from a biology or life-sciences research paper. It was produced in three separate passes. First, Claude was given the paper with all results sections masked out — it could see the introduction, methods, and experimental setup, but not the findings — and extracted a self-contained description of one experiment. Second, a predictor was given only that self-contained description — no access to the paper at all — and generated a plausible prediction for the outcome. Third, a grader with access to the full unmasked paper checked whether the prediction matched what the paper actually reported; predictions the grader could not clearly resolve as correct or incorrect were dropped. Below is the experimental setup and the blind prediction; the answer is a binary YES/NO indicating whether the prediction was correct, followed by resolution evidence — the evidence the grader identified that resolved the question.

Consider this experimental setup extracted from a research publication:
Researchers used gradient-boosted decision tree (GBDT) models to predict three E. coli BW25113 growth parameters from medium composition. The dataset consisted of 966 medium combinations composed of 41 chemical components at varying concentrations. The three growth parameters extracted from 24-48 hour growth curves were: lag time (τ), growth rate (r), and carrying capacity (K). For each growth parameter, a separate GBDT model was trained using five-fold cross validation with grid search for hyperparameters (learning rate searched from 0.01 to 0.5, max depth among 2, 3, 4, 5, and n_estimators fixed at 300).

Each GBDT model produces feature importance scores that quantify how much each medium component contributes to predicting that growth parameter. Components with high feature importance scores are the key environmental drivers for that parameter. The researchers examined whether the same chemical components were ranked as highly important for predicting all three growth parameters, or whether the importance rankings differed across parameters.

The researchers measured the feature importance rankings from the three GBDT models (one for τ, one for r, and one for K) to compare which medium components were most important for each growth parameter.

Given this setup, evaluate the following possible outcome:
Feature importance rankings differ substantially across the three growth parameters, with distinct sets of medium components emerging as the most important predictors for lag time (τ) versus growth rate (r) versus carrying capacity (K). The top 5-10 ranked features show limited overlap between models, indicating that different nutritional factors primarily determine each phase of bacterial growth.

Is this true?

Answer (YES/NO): NO